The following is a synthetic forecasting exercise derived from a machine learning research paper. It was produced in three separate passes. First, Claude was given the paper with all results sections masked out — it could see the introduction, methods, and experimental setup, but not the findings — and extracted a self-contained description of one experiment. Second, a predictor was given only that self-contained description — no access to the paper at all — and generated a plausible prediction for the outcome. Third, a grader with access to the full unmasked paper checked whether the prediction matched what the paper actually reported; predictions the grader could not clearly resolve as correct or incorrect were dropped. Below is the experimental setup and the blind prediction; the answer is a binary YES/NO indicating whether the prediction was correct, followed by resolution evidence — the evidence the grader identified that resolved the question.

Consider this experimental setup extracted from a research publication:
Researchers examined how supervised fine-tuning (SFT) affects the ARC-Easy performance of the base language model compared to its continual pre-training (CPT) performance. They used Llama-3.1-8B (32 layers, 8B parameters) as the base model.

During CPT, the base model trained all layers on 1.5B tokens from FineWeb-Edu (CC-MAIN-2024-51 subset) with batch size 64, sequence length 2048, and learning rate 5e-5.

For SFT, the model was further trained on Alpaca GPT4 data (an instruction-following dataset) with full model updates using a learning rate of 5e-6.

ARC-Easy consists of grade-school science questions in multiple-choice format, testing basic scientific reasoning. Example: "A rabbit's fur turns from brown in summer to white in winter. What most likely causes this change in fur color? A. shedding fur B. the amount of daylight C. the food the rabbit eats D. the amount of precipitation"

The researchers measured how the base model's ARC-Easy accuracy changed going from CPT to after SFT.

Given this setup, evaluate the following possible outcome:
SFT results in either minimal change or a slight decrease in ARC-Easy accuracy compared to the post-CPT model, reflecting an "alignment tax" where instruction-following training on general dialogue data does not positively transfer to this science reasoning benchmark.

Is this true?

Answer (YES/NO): NO